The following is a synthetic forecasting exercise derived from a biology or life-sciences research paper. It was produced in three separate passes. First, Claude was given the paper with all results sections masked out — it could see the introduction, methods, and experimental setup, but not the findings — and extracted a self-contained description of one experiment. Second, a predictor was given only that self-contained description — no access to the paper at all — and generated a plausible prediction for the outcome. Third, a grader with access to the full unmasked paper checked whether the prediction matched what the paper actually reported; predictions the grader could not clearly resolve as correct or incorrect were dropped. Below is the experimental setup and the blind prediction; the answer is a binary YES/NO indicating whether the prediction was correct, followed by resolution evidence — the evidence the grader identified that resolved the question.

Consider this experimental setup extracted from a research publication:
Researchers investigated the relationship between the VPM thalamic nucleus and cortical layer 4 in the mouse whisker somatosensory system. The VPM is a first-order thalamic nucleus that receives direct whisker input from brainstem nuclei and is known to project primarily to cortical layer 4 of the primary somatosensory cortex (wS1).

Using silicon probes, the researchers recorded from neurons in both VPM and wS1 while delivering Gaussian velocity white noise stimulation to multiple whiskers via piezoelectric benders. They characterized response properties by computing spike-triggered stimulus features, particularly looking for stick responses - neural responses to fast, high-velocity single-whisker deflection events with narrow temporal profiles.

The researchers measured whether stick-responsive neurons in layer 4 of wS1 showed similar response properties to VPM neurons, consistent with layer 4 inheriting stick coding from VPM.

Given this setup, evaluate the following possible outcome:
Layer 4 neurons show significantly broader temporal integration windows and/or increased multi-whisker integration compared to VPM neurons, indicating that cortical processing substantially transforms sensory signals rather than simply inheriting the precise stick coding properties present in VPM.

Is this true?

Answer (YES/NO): NO